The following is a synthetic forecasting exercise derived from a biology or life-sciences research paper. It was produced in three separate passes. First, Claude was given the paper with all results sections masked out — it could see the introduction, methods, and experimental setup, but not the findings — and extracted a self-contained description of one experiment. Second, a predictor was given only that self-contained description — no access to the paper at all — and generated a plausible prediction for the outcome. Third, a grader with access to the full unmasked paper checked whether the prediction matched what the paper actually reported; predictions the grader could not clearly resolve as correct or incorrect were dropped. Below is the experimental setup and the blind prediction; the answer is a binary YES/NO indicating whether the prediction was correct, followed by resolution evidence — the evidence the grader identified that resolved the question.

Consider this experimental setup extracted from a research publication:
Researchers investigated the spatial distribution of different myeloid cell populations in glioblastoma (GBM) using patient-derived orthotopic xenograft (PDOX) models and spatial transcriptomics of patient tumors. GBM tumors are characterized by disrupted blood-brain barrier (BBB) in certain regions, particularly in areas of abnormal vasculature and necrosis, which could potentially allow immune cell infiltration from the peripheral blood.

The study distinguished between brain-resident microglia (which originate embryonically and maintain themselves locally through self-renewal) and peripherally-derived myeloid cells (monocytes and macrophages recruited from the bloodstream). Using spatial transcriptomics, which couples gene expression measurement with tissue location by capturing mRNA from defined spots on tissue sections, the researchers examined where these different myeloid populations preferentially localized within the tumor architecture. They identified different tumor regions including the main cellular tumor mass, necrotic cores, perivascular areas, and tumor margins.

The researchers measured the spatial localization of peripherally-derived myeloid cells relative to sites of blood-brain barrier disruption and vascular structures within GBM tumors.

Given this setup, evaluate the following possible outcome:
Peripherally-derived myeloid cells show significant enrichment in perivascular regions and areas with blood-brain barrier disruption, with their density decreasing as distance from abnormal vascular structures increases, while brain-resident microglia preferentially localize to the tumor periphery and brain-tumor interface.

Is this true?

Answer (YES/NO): NO